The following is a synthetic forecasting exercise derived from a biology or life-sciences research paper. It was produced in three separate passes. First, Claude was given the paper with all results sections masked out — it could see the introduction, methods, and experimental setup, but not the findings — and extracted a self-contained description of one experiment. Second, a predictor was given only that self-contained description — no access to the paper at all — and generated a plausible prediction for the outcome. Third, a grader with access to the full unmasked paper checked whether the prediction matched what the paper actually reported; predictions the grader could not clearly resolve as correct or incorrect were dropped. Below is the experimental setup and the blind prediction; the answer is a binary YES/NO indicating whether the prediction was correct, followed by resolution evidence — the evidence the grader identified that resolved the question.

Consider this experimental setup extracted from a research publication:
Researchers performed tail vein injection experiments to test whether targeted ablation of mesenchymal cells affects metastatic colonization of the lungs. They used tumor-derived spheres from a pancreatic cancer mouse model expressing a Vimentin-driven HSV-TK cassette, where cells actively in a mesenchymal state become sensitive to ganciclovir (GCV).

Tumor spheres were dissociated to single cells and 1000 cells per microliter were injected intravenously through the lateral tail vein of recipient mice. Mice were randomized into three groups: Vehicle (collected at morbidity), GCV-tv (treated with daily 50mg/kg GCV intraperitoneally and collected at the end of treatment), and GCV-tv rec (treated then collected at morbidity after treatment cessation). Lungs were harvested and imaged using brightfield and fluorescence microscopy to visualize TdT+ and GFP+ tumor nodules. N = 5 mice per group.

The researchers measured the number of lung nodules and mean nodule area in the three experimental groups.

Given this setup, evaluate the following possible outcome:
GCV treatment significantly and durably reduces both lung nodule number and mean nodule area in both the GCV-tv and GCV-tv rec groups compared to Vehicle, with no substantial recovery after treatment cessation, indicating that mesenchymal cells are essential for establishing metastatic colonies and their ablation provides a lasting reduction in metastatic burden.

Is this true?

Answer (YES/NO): NO